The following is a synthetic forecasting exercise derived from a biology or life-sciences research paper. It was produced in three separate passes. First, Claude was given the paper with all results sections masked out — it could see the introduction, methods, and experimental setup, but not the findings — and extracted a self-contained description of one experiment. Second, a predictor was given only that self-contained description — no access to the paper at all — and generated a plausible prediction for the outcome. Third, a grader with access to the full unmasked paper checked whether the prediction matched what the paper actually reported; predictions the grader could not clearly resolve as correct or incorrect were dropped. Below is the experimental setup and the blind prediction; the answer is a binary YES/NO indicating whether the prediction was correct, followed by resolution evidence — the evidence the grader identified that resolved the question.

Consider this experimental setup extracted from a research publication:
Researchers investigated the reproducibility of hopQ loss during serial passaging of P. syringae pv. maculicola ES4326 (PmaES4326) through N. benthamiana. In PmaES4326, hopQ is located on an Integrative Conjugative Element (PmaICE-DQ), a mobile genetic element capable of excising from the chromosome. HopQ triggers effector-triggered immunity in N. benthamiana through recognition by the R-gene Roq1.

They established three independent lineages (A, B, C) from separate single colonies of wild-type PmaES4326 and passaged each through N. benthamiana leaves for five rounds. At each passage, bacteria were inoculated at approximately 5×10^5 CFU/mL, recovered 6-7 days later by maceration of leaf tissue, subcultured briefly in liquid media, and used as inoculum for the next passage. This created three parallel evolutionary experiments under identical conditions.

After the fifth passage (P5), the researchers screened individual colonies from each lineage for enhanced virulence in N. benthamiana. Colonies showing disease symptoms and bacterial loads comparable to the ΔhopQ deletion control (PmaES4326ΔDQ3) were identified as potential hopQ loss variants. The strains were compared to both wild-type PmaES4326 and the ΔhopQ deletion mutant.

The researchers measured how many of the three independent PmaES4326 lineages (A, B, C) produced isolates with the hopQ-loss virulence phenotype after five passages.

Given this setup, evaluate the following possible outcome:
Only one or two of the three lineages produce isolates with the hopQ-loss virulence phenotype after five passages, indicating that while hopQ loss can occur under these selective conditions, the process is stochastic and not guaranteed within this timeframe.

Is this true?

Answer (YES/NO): NO